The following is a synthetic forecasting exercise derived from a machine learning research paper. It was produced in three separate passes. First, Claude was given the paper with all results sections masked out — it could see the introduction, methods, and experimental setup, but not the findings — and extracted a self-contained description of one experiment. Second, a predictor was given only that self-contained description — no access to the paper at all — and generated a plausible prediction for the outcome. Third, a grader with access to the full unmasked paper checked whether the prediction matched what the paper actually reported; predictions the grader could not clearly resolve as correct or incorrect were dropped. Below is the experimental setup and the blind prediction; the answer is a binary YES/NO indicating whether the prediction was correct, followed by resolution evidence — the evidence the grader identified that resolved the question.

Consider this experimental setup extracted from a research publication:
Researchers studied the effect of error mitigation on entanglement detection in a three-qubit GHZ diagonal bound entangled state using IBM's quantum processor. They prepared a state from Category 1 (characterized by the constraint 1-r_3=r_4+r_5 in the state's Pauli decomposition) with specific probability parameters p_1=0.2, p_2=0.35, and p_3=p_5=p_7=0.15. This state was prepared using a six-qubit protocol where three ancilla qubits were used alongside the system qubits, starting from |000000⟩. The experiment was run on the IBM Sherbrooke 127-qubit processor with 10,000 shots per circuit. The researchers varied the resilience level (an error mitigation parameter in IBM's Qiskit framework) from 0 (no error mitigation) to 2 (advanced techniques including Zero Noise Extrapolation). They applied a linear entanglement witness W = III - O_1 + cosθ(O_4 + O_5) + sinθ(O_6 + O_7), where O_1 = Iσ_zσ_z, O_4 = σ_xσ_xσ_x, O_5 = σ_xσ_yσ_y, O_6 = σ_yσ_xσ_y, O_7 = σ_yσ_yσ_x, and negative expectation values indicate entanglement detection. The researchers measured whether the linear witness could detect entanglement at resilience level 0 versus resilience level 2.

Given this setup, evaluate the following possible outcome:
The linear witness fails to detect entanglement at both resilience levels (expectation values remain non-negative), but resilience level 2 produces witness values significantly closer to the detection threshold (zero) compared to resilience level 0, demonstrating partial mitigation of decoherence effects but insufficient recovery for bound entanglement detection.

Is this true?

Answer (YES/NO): NO